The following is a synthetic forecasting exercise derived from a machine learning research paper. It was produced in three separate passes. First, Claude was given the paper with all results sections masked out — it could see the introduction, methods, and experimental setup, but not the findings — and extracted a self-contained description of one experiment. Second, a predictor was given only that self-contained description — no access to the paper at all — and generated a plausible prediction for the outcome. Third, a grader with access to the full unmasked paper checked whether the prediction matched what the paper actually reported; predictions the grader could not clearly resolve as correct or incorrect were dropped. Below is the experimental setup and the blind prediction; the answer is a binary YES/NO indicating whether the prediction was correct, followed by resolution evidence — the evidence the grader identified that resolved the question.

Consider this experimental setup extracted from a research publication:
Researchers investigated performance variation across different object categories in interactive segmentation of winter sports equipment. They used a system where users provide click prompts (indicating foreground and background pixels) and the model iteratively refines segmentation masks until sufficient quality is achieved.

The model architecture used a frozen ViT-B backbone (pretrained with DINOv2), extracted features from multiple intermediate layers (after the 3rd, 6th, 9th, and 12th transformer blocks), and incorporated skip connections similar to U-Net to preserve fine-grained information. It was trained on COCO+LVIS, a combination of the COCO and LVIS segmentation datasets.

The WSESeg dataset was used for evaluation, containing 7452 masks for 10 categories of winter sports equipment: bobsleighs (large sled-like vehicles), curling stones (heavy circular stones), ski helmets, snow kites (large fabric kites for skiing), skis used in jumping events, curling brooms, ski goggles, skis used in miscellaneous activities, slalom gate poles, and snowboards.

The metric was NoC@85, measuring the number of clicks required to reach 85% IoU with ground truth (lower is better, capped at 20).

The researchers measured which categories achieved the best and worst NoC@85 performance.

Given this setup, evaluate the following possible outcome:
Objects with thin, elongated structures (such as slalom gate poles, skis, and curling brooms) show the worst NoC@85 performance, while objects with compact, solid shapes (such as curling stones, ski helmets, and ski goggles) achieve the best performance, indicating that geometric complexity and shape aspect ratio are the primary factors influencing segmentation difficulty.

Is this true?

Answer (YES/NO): NO